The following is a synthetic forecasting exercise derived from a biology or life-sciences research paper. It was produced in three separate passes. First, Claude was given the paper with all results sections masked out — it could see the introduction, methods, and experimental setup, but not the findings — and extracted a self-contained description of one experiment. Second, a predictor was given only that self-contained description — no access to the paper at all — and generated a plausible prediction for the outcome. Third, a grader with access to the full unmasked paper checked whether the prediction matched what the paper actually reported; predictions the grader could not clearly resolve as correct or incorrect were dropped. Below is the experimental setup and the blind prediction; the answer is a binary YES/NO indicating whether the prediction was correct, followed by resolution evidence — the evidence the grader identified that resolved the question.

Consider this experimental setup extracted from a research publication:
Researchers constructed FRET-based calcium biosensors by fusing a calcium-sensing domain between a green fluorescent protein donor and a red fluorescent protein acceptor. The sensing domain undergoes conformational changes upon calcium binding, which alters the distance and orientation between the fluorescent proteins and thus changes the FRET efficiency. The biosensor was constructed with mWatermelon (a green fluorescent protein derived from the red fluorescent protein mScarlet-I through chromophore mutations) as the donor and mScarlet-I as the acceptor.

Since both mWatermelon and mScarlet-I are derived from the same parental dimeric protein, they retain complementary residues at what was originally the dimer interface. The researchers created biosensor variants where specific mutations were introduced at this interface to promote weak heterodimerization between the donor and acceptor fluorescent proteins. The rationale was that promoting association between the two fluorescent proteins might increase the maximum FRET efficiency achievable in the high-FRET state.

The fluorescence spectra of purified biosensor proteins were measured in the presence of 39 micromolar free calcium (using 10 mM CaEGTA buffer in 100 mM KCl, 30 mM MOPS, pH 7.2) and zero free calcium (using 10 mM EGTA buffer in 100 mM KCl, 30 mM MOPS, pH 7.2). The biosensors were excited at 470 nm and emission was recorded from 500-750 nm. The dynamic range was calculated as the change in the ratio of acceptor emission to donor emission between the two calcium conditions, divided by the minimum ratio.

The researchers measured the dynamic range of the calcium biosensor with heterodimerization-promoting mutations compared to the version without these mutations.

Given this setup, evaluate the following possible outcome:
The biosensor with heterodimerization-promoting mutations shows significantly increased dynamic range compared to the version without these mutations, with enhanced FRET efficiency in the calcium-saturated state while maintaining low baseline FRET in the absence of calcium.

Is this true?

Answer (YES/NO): NO